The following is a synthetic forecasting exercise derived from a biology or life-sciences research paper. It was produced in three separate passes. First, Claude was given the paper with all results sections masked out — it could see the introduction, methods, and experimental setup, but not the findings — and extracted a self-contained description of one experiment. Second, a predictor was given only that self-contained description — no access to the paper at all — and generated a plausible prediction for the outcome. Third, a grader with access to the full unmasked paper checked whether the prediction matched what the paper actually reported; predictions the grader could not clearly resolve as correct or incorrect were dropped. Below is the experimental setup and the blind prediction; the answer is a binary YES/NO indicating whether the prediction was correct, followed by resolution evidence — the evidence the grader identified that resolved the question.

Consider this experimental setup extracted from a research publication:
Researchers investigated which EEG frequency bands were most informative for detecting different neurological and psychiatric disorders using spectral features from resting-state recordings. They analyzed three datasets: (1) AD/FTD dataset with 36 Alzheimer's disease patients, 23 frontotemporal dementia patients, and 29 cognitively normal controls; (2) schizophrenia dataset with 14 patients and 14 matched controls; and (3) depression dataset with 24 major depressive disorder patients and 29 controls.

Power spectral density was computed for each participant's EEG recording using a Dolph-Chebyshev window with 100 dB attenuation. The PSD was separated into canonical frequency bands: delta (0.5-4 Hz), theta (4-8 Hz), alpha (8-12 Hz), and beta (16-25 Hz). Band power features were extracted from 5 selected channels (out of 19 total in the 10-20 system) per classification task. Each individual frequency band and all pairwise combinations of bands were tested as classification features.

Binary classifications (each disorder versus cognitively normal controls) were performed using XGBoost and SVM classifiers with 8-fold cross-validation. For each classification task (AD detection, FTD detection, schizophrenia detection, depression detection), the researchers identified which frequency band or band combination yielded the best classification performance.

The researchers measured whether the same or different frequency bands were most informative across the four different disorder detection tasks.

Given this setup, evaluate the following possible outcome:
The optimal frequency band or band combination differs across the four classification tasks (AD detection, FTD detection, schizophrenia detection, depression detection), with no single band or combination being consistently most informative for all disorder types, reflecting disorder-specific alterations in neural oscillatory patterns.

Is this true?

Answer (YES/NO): YES